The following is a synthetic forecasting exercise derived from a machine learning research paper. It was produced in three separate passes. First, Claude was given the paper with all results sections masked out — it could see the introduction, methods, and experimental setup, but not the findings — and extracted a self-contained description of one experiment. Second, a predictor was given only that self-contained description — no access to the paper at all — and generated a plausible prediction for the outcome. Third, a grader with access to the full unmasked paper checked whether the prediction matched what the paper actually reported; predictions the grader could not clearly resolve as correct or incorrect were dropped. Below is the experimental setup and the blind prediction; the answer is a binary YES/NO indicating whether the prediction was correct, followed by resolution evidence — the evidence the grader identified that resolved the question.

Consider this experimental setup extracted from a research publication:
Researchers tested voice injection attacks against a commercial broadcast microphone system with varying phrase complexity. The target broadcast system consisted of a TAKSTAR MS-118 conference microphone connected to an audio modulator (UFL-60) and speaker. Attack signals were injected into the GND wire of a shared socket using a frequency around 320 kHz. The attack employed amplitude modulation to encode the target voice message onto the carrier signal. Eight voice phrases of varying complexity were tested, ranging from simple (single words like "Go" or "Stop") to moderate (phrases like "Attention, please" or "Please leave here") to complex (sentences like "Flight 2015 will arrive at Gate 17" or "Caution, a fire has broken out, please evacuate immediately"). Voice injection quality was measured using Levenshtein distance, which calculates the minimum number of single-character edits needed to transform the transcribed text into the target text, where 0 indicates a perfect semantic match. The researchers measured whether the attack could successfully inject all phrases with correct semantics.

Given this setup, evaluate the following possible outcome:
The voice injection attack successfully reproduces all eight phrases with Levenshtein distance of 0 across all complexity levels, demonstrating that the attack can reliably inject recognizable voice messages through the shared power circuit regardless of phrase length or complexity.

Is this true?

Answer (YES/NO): YES